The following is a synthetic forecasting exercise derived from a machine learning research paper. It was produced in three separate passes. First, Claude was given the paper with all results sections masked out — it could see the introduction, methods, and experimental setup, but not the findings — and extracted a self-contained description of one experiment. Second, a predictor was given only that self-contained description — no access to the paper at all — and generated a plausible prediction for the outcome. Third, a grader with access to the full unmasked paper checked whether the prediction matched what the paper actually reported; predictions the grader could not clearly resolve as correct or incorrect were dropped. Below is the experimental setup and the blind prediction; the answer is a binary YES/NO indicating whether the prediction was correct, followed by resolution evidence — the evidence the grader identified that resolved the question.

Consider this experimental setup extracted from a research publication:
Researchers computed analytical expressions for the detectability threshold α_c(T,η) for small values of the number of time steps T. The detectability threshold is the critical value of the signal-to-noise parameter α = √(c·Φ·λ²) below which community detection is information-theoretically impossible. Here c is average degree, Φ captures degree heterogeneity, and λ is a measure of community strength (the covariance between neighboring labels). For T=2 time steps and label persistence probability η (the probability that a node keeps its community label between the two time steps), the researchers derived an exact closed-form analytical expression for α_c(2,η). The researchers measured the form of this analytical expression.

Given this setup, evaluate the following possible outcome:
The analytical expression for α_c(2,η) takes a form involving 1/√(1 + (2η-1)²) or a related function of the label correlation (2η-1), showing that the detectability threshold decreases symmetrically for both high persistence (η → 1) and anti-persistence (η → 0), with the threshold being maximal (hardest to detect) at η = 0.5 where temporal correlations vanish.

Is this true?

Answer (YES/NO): NO